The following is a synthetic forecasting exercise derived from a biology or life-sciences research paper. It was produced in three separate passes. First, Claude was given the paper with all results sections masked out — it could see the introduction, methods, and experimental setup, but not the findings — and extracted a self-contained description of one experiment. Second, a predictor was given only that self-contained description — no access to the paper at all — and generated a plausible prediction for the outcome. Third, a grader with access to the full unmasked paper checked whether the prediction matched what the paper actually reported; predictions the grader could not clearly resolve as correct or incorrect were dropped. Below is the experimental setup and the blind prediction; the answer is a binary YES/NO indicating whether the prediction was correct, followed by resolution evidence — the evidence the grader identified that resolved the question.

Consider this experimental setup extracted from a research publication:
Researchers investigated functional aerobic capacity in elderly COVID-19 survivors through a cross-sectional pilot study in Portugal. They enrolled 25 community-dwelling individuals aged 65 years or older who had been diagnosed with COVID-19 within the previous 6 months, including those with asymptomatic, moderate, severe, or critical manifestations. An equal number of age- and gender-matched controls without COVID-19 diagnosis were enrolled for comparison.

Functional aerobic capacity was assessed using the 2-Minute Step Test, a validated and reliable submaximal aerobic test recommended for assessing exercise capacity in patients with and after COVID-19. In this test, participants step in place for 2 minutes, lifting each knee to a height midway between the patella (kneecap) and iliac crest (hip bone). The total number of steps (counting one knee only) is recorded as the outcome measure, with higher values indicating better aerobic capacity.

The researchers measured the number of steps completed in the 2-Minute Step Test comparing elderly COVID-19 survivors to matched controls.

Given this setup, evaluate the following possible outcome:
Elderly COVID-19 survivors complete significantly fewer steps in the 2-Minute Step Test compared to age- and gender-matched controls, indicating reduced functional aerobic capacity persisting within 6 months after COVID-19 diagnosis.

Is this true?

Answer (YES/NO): YES